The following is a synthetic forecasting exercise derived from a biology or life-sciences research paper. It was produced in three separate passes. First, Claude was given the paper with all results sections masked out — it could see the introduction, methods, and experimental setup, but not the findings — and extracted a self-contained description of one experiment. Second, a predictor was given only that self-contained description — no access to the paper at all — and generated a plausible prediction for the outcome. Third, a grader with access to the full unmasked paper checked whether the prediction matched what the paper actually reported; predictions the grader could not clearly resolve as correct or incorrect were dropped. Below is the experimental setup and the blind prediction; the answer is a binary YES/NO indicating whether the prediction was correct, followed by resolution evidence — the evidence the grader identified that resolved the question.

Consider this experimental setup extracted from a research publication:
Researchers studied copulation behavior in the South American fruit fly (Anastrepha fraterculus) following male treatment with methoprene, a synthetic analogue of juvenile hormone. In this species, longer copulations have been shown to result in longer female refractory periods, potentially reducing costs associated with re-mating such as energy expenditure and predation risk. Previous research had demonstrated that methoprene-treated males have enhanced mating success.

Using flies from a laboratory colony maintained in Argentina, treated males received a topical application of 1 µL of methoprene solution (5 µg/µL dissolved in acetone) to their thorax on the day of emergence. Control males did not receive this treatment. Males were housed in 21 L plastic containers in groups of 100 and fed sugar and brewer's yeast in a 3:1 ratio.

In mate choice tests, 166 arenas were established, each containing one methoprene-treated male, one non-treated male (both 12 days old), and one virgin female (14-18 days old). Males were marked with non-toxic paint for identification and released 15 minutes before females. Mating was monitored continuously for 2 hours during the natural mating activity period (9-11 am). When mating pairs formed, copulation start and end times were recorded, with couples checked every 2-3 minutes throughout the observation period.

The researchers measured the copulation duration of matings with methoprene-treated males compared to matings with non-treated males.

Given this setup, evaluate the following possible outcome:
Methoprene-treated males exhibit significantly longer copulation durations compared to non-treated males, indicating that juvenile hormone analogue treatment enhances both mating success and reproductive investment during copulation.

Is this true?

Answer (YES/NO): NO